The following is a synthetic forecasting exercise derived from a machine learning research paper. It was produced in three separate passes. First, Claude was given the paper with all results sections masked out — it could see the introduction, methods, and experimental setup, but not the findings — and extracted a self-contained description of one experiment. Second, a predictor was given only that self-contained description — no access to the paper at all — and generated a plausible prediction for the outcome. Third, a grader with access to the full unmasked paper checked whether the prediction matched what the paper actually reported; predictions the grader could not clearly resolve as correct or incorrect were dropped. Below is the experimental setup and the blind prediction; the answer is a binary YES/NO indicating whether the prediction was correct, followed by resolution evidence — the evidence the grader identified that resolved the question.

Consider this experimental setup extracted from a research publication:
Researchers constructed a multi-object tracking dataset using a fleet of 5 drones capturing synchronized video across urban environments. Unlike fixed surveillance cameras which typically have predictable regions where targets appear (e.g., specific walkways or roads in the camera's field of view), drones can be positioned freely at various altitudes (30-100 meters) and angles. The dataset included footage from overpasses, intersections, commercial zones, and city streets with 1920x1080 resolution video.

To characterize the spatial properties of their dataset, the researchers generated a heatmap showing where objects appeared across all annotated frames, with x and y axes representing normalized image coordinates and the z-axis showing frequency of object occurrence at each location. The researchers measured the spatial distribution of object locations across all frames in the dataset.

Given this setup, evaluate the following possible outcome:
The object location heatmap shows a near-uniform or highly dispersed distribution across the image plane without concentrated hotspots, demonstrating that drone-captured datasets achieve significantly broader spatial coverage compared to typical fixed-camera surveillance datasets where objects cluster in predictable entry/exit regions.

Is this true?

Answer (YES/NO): YES